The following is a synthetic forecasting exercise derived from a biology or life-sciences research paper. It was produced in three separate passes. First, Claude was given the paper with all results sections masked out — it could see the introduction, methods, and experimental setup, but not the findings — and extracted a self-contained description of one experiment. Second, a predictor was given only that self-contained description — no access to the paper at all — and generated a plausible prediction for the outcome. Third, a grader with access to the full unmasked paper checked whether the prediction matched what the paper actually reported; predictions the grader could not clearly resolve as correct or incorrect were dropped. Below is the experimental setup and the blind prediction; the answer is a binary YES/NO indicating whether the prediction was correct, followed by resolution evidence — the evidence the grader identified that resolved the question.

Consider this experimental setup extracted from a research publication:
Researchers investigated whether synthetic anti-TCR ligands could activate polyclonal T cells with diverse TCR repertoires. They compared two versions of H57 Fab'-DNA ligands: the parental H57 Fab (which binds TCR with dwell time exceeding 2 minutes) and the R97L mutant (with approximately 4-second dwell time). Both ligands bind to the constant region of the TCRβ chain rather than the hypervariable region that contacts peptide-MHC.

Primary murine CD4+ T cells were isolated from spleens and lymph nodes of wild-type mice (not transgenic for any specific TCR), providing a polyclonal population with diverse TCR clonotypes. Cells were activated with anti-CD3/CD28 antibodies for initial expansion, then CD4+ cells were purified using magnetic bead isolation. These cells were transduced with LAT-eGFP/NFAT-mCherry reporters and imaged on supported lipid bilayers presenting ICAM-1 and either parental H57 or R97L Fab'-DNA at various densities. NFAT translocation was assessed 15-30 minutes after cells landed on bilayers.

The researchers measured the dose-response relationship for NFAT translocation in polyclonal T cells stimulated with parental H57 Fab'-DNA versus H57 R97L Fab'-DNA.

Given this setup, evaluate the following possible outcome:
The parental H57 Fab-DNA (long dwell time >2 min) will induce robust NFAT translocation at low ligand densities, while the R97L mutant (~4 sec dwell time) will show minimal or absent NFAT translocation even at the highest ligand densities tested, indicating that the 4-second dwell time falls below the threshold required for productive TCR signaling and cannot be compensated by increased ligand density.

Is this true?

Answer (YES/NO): NO